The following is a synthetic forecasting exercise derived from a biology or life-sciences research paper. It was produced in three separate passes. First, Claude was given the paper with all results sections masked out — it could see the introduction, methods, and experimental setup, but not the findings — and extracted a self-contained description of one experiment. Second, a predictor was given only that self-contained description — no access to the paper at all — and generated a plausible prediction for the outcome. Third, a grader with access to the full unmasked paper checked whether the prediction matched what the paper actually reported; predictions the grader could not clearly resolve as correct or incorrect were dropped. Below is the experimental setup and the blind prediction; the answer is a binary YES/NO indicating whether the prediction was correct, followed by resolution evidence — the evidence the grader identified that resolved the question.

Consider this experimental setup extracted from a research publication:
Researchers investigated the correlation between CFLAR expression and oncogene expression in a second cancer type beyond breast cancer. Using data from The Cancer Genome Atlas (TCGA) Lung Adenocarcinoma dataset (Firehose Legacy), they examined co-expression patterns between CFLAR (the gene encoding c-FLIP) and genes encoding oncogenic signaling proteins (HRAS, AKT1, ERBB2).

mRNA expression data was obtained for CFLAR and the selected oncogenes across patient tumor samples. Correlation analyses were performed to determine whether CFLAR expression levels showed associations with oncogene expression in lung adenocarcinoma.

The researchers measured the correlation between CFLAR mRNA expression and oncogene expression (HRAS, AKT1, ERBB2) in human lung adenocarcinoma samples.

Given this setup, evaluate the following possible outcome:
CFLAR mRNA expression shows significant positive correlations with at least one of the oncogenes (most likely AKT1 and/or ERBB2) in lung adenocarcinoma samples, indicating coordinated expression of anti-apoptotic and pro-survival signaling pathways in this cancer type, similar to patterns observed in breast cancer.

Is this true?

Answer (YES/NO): NO